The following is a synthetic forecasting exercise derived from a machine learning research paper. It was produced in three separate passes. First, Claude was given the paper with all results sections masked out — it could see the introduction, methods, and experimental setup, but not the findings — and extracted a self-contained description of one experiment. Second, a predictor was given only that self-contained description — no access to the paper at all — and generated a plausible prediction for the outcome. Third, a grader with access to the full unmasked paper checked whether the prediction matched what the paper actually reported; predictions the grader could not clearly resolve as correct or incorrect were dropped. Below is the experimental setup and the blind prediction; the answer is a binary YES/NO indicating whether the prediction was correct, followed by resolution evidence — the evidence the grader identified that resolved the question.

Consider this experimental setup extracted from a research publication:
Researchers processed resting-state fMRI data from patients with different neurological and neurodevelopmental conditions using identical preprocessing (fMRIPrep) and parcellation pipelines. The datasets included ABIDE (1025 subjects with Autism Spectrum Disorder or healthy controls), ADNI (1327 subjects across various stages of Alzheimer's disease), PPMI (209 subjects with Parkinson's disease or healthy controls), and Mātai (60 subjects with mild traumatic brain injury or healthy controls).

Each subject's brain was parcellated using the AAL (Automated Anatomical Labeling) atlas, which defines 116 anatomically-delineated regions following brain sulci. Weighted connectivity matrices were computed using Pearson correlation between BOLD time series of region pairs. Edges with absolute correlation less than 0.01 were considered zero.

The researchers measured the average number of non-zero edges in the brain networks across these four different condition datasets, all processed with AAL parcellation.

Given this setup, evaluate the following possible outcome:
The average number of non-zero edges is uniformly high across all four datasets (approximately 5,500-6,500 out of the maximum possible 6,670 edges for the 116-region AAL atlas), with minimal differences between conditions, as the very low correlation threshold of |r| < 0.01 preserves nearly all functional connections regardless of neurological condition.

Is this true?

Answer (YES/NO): YES